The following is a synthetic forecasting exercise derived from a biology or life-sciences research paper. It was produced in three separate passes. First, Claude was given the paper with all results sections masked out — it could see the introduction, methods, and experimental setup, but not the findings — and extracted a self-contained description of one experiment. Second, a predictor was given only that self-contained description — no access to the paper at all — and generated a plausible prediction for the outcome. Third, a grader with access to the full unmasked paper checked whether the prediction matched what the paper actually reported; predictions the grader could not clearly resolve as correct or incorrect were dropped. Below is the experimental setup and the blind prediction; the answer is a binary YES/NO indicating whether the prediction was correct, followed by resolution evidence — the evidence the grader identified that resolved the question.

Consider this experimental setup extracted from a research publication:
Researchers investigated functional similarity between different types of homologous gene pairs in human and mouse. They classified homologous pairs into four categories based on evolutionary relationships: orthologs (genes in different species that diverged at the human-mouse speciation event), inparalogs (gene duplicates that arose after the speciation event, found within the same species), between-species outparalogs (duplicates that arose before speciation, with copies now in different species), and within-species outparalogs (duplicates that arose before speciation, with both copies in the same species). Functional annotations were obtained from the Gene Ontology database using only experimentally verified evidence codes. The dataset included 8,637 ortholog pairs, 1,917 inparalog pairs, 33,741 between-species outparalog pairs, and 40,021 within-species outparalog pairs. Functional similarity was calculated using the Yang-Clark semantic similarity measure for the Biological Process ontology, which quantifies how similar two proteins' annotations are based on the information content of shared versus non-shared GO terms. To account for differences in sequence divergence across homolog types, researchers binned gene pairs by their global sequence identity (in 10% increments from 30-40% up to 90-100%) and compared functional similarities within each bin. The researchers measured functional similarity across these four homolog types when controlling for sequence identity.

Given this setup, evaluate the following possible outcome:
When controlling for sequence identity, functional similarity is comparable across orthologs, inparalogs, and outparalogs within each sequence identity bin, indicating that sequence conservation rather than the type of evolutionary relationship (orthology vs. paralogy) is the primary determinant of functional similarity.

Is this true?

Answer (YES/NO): NO